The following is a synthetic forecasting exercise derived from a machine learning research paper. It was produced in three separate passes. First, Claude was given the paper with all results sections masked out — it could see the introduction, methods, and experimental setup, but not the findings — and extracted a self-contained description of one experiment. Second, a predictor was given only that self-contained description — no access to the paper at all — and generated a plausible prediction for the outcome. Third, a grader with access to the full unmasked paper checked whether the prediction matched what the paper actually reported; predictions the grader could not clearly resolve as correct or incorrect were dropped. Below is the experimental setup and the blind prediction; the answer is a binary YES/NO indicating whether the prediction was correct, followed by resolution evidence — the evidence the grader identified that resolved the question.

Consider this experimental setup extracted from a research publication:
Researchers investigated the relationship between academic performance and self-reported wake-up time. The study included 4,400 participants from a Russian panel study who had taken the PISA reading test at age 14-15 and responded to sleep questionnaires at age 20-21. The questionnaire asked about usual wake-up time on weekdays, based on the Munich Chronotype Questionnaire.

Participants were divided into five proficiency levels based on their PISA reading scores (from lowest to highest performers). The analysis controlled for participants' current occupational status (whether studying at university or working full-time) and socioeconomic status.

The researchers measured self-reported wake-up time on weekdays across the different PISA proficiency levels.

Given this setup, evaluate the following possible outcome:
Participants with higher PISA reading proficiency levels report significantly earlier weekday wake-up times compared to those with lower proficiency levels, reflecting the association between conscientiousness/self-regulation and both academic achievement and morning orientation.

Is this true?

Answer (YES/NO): NO